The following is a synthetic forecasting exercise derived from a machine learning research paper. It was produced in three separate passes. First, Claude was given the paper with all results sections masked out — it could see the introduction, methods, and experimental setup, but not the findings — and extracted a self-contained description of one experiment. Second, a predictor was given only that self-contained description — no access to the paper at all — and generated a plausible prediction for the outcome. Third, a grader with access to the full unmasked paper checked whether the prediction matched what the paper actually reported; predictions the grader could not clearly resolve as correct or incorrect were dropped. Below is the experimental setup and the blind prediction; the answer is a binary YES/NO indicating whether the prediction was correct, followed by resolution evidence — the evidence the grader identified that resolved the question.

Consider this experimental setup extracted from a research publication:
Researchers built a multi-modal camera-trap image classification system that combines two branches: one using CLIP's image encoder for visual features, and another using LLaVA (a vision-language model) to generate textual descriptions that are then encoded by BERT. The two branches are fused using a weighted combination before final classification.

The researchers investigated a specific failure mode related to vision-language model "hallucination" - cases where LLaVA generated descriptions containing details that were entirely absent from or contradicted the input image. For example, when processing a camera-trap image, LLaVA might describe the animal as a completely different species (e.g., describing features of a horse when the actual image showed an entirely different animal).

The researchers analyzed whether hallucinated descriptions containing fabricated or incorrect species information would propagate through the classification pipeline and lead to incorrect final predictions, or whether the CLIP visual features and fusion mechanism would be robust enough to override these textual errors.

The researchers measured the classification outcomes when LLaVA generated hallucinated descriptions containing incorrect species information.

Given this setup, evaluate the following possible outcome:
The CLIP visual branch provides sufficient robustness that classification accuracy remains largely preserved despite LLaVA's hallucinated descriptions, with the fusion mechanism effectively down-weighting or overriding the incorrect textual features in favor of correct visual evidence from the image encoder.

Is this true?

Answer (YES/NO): NO